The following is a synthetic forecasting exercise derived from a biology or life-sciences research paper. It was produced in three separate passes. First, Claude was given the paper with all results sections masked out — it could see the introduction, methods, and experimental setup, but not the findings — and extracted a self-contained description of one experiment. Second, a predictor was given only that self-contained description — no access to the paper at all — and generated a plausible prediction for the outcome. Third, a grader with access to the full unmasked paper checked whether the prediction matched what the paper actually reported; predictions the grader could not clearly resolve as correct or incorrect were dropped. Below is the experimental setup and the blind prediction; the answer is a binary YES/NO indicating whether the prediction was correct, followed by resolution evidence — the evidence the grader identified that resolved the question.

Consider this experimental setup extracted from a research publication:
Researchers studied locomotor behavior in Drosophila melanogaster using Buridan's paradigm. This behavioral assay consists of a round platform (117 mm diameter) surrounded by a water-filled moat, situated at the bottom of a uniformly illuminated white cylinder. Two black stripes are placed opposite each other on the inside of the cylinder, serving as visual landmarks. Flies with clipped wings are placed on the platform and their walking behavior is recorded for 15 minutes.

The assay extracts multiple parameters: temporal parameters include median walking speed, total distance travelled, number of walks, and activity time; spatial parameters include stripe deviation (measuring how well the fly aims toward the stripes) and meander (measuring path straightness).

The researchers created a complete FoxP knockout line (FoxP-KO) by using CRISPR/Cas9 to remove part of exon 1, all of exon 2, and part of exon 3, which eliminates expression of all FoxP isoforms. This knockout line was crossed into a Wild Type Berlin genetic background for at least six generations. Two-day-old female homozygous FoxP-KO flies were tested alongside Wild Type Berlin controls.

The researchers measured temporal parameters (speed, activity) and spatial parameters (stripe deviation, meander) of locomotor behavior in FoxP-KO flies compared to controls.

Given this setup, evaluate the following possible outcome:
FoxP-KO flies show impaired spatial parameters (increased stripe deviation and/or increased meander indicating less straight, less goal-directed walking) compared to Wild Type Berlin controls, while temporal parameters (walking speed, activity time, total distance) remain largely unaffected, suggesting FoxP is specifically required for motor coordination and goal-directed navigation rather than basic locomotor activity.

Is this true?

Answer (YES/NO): NO